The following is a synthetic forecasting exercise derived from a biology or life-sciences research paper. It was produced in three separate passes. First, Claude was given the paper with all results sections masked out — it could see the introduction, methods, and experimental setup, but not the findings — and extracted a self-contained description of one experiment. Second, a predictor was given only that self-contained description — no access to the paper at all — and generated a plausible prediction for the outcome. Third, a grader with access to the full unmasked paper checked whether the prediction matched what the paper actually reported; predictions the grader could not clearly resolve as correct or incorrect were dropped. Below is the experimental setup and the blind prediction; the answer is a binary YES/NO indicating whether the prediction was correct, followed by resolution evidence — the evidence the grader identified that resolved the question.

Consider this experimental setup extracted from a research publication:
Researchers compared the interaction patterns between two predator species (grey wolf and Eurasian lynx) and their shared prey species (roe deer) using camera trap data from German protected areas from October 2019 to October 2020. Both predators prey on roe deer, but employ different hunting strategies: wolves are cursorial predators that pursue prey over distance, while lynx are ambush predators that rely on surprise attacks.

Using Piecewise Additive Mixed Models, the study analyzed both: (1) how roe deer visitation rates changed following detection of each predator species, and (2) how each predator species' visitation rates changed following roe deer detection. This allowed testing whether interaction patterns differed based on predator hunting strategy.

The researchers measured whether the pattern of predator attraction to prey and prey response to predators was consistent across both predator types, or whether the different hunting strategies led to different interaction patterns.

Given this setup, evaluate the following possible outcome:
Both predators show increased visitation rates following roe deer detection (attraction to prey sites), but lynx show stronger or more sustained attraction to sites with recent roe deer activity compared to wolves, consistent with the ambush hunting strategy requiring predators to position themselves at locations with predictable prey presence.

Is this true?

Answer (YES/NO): NO